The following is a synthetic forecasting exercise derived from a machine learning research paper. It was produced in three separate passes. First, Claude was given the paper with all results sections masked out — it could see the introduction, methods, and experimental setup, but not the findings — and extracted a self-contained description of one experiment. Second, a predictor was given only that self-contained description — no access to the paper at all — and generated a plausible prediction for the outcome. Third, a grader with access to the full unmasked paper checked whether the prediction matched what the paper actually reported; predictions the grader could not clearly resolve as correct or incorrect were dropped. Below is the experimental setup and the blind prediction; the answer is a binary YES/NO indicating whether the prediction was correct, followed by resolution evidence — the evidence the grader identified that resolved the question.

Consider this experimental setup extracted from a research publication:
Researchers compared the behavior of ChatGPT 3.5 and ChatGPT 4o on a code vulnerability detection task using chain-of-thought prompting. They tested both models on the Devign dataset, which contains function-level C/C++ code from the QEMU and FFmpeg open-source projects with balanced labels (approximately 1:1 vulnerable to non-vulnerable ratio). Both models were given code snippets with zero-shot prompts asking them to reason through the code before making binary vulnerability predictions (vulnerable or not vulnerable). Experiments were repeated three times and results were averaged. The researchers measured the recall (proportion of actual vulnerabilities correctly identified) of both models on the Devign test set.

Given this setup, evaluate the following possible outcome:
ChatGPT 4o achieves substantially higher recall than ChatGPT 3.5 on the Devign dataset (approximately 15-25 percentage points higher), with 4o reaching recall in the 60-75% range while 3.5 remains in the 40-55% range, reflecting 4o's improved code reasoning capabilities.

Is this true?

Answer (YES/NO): NO